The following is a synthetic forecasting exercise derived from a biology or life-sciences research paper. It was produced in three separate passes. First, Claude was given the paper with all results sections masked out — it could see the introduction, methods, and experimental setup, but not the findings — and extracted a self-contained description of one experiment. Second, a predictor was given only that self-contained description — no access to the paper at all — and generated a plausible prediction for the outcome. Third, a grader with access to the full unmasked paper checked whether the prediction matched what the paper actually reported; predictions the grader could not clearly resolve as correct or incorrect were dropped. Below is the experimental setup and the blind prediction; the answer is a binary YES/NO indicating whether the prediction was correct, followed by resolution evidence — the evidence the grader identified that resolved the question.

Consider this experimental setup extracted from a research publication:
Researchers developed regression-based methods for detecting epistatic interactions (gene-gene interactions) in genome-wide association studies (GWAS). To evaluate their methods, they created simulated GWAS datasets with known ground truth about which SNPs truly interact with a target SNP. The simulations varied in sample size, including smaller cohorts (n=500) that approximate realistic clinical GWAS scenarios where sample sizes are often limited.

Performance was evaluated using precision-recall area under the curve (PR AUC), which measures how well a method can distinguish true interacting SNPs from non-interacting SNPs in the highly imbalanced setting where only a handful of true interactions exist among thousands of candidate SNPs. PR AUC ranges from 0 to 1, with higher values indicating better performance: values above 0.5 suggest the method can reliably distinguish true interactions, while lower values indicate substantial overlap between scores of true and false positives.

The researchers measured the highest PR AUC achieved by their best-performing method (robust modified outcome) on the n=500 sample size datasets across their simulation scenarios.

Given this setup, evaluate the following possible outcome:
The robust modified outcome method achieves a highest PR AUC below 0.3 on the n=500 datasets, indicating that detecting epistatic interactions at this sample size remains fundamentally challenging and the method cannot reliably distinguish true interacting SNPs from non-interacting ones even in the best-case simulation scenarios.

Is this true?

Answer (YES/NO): YES